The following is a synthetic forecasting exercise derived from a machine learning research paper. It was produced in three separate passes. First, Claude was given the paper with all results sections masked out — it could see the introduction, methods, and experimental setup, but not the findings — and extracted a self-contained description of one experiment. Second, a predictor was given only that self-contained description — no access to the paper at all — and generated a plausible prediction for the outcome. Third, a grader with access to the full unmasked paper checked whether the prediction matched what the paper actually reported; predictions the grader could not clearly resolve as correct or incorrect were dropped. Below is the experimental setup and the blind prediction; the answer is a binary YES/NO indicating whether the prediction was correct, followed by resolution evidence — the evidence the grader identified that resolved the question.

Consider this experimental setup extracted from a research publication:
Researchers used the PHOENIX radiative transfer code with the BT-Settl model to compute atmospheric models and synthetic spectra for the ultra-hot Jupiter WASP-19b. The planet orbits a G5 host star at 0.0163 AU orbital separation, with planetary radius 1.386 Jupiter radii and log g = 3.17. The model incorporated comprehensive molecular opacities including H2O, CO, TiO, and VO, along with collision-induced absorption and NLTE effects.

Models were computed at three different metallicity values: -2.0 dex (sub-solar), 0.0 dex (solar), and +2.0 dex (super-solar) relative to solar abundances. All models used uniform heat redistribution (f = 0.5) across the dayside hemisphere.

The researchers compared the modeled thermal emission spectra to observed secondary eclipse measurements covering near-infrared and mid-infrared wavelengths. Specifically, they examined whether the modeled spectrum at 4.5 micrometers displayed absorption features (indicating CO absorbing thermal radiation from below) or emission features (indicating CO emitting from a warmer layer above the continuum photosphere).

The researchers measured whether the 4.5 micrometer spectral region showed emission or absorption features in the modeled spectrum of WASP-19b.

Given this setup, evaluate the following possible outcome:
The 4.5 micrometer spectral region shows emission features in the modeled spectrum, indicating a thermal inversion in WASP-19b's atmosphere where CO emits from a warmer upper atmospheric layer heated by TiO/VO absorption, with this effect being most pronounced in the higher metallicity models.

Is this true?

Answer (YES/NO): YES